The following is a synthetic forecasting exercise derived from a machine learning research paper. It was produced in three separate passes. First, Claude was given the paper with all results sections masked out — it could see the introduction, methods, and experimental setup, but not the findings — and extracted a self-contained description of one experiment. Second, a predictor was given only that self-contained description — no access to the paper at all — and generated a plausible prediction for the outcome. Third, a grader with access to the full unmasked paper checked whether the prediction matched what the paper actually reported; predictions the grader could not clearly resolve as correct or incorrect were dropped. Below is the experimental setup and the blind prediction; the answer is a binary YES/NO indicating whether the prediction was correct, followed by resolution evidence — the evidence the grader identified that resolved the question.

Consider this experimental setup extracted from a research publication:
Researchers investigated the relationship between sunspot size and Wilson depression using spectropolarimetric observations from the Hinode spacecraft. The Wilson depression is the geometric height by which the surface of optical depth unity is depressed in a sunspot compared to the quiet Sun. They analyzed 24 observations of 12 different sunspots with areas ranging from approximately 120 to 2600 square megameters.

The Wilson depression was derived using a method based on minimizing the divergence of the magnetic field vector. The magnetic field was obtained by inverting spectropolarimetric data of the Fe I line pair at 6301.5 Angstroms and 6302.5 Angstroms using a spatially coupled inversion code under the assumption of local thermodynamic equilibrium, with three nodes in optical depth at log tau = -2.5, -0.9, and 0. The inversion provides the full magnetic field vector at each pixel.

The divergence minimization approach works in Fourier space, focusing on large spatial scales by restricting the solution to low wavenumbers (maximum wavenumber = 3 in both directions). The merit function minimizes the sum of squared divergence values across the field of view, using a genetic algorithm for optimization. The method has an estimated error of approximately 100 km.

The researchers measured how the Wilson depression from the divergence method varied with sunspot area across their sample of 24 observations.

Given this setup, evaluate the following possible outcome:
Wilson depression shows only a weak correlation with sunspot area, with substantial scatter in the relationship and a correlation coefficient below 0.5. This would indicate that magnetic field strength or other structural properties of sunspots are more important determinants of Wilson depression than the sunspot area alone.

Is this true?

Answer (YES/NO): YES